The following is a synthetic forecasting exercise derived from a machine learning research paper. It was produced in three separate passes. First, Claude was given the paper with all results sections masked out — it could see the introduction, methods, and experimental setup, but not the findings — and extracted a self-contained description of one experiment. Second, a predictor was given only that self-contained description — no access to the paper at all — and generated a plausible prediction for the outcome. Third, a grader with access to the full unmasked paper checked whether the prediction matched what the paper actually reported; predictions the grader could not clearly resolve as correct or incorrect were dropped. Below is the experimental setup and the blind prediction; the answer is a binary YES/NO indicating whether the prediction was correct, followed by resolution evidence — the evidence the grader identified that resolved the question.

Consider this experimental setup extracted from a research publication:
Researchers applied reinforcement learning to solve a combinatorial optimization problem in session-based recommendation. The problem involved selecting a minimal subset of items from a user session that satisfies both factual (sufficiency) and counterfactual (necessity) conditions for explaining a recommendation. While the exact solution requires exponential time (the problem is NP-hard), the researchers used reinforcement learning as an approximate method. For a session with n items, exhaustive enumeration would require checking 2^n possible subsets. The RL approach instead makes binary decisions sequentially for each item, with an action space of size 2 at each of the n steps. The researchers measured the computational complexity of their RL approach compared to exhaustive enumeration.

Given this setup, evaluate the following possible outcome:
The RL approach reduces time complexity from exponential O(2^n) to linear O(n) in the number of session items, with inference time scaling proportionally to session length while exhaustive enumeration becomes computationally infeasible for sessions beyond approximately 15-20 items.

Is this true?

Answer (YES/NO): NO